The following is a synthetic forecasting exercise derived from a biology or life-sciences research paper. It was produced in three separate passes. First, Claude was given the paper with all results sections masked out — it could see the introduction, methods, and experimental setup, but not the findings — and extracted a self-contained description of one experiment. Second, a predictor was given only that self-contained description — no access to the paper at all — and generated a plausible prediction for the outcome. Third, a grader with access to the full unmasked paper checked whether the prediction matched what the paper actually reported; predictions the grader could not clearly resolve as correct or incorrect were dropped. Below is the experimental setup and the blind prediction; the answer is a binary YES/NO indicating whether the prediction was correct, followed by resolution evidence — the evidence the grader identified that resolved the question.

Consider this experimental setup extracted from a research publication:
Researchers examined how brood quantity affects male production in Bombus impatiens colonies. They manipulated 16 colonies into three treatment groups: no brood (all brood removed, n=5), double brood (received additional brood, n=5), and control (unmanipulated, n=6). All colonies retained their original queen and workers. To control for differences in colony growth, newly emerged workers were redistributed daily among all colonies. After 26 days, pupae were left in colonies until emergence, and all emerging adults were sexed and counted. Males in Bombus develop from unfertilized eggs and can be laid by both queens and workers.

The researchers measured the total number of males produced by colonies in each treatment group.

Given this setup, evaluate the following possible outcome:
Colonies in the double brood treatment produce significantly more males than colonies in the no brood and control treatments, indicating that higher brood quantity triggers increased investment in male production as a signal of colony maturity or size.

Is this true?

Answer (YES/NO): NO